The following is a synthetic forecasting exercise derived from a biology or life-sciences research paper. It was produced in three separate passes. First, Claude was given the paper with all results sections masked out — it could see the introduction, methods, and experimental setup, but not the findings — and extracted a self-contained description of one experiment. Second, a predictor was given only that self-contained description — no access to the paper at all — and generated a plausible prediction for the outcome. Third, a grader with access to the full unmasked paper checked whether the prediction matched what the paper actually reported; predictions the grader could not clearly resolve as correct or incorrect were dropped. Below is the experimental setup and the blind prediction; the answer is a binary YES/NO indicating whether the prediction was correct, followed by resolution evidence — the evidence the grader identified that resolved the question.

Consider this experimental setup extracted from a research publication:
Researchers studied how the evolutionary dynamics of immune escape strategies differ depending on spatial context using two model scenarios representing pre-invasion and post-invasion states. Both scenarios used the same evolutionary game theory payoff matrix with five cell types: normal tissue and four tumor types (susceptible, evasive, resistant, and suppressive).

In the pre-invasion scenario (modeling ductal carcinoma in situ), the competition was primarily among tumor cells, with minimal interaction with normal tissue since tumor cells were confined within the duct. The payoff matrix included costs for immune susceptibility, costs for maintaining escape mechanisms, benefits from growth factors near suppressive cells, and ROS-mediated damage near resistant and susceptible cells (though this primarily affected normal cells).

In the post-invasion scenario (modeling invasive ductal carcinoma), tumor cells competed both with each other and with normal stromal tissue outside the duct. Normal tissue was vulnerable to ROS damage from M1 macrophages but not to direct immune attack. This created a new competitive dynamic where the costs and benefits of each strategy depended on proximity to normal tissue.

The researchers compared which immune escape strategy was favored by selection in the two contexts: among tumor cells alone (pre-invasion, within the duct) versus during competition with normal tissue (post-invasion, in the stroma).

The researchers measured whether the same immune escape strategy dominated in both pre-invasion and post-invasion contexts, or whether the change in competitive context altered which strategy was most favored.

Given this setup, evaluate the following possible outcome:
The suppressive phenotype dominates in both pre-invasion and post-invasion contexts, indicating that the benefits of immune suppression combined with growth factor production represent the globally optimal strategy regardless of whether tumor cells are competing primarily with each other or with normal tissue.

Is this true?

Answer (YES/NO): YES